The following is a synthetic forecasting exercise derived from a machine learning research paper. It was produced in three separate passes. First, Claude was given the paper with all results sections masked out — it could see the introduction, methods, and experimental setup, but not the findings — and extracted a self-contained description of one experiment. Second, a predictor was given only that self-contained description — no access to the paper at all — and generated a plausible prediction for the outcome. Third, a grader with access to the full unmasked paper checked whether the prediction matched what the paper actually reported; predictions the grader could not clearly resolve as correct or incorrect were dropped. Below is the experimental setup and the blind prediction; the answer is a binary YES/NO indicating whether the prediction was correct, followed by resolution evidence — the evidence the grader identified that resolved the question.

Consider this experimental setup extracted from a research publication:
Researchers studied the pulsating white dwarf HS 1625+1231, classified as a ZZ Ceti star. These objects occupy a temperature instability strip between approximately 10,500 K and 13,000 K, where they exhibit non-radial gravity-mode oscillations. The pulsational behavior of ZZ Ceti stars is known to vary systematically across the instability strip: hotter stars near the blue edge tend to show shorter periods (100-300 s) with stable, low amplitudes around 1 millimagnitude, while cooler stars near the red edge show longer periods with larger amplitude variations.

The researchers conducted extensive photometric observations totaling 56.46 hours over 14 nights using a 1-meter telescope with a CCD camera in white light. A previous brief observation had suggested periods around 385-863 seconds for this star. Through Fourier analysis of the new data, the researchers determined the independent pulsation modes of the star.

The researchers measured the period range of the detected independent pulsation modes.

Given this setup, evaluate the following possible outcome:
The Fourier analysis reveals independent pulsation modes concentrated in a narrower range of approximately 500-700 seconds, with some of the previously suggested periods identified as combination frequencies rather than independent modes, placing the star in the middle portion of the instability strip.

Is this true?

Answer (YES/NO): NO